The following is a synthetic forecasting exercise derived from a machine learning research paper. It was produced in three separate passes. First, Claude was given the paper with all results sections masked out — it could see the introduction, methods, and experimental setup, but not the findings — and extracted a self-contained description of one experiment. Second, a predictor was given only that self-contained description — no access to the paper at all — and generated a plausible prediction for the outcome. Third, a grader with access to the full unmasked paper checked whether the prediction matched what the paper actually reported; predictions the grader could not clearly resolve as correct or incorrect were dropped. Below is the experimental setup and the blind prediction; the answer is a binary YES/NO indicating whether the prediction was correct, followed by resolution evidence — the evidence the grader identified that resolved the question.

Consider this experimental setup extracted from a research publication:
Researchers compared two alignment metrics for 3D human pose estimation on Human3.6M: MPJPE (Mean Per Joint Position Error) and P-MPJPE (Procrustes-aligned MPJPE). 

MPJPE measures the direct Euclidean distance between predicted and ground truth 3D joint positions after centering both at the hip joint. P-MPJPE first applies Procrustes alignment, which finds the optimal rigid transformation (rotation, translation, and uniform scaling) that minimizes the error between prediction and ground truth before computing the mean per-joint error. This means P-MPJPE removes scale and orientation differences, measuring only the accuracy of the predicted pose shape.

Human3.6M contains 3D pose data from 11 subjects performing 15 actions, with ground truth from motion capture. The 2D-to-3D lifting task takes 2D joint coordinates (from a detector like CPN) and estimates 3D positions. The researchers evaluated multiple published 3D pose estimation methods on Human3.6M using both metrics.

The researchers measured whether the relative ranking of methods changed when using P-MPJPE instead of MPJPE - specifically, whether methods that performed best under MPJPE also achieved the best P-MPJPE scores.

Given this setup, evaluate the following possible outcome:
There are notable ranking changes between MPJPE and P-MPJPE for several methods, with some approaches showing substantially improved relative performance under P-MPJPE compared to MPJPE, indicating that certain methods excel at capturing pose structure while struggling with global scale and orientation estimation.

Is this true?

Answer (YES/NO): NO